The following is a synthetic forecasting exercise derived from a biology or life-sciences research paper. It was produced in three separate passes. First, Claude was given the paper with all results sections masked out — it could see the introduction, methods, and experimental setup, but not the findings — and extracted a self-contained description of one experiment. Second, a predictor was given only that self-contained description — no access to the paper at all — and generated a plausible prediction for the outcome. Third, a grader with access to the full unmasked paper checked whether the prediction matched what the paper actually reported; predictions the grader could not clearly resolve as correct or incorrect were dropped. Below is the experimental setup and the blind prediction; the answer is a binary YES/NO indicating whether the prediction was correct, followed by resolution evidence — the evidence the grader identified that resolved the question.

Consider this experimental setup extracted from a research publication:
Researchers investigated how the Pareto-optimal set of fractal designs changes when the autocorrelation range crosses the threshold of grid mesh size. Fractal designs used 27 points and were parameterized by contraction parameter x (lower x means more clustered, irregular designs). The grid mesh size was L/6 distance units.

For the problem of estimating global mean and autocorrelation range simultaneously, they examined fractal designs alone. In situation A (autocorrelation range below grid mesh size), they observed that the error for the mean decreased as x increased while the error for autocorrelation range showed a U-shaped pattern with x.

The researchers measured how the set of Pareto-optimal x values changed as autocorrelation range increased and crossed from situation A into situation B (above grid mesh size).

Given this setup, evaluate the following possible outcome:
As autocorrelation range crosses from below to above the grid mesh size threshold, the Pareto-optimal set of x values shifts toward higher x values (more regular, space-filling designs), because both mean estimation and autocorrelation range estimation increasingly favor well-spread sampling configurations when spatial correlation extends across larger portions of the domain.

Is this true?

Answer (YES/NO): NO